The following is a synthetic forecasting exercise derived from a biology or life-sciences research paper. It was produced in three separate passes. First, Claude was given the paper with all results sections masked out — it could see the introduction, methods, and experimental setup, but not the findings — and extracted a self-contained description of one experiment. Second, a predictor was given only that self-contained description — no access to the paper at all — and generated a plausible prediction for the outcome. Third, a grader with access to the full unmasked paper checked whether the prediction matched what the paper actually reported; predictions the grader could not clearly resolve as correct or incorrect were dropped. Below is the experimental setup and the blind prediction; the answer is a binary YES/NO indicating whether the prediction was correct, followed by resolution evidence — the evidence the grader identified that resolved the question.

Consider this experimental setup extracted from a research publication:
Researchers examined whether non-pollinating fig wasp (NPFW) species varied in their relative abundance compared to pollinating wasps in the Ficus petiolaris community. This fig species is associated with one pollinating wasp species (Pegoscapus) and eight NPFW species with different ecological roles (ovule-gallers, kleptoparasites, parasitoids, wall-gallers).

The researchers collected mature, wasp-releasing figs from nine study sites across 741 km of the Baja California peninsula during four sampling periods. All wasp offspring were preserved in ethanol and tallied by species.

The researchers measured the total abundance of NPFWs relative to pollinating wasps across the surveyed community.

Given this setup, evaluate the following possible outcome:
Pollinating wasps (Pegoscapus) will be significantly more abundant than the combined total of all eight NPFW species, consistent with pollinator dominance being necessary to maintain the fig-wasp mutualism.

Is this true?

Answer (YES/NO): NO